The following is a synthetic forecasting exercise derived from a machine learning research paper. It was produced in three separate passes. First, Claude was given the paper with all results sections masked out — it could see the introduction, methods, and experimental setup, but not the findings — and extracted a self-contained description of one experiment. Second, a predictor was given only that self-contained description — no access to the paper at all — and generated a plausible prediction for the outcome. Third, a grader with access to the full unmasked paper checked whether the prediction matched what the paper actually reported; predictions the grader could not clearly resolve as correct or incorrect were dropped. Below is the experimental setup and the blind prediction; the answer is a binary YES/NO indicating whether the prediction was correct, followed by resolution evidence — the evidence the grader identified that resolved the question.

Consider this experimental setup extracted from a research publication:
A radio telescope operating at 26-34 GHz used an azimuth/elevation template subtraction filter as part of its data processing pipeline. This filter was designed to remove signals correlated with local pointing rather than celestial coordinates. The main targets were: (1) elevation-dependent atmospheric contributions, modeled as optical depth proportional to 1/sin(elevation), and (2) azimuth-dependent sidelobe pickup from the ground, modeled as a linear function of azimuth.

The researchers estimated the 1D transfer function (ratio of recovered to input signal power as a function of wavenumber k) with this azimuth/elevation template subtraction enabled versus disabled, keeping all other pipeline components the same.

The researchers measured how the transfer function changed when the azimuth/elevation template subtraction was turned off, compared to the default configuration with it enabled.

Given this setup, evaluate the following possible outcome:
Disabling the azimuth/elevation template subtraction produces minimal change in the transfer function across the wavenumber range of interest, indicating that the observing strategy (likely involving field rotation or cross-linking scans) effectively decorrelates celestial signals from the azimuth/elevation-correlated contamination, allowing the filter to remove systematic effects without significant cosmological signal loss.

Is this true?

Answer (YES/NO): NO